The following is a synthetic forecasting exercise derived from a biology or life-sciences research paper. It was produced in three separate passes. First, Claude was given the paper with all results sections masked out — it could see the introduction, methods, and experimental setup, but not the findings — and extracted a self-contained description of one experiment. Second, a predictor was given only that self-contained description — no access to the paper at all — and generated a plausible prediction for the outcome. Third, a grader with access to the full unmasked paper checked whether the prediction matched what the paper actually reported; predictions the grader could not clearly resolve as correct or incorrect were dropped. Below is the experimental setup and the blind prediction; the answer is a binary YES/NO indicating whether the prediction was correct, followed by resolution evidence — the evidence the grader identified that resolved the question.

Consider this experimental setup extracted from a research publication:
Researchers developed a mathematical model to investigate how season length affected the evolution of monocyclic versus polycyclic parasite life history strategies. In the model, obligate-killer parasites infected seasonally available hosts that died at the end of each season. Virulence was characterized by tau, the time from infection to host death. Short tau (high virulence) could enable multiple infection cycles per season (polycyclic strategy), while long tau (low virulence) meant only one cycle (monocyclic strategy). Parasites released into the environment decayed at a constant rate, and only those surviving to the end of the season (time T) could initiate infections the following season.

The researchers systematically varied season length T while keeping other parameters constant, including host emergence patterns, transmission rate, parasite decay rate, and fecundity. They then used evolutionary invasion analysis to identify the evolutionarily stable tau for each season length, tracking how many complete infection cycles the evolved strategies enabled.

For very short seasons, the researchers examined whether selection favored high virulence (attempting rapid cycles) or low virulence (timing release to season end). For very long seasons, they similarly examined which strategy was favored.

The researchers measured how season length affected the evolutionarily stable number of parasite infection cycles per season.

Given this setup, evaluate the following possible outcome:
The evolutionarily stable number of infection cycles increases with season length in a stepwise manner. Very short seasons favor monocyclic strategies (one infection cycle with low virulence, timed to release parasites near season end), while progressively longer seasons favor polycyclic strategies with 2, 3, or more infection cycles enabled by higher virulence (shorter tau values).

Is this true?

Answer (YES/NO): NO